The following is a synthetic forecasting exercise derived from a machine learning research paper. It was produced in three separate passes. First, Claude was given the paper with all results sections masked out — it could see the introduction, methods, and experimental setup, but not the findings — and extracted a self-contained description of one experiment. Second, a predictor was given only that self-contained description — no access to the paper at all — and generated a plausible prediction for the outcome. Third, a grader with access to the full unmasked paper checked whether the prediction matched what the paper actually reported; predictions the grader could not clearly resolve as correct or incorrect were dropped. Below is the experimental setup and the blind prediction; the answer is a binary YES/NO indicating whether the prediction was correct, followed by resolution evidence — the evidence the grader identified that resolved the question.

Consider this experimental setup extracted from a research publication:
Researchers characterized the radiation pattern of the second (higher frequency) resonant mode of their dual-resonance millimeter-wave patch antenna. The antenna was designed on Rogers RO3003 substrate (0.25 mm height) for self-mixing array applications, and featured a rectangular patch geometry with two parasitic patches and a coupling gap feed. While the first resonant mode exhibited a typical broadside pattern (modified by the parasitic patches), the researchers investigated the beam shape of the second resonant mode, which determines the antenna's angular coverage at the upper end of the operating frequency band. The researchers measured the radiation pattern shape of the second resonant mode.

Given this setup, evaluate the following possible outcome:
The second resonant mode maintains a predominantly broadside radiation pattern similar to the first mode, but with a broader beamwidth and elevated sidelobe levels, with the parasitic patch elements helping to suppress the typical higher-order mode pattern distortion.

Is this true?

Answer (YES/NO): NO